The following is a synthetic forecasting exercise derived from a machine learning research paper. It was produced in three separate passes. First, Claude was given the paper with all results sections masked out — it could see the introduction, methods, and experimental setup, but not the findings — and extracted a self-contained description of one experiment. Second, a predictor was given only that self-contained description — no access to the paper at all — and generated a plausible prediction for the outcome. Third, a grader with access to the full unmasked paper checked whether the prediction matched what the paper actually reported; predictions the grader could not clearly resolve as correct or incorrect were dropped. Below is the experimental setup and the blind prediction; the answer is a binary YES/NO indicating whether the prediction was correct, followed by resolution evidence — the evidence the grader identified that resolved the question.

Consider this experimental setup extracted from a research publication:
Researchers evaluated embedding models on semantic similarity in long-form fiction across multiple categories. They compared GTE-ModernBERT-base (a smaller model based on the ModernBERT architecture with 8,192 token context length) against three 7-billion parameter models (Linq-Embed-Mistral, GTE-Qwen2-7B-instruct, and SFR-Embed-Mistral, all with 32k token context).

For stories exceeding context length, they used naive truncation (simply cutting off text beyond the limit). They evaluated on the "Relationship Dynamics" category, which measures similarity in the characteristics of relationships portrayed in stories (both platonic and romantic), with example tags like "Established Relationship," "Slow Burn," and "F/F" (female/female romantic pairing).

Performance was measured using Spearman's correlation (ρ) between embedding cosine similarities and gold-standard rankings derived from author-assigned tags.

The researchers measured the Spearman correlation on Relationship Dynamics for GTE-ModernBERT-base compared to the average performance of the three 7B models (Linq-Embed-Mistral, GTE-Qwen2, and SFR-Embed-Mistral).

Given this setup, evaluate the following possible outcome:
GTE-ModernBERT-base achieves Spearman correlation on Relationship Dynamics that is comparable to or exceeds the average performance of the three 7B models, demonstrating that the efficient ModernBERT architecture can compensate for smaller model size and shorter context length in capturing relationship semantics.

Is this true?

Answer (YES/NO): YES